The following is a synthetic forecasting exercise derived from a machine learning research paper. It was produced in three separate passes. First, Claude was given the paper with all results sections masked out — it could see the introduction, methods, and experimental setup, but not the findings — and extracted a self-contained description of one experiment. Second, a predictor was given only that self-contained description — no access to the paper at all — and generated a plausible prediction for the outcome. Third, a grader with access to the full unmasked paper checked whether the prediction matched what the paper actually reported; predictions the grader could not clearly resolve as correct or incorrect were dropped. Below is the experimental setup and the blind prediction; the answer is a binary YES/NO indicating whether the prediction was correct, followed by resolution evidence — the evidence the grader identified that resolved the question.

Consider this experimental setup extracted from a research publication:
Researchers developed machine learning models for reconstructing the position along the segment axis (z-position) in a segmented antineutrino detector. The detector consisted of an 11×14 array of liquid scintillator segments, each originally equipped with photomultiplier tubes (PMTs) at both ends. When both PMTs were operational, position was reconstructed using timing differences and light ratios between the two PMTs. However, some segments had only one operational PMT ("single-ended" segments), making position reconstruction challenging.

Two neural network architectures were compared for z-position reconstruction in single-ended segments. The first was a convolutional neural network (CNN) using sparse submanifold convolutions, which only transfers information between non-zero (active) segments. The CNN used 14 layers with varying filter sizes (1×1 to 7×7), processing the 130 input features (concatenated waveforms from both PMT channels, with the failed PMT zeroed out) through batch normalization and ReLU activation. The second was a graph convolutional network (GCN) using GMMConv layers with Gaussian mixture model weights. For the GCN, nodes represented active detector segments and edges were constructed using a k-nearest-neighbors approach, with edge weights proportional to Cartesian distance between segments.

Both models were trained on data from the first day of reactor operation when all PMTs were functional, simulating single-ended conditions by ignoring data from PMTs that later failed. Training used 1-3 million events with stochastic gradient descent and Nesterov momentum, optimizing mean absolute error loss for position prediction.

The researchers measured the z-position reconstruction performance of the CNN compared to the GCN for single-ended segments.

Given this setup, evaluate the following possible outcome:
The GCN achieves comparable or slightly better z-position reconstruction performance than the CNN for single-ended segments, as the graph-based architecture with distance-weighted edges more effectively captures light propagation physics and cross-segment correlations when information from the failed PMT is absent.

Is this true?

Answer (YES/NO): NO